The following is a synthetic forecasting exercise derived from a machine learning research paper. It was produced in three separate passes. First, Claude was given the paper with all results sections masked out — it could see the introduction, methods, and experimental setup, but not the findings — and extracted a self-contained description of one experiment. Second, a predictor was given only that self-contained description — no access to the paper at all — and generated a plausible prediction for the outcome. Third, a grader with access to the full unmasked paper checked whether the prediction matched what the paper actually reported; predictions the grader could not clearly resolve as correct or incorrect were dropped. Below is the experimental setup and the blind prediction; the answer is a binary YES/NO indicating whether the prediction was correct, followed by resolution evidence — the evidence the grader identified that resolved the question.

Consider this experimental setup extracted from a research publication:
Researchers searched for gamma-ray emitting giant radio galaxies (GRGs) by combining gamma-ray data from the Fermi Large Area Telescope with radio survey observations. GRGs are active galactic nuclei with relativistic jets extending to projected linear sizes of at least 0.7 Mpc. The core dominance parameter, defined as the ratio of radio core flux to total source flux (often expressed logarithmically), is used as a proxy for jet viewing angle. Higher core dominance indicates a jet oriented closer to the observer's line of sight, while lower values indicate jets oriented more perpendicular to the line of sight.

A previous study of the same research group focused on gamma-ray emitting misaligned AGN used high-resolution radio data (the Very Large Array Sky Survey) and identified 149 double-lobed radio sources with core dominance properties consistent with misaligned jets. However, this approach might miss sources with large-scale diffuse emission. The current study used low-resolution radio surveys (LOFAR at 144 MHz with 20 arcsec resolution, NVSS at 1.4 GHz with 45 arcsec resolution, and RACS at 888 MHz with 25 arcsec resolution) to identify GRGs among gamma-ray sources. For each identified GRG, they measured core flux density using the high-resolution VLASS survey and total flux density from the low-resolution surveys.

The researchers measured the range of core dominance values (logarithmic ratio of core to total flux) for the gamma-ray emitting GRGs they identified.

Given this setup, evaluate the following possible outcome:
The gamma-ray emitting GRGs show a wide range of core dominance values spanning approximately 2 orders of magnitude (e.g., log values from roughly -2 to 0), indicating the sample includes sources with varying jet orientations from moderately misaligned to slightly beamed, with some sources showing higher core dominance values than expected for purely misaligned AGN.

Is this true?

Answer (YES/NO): NO